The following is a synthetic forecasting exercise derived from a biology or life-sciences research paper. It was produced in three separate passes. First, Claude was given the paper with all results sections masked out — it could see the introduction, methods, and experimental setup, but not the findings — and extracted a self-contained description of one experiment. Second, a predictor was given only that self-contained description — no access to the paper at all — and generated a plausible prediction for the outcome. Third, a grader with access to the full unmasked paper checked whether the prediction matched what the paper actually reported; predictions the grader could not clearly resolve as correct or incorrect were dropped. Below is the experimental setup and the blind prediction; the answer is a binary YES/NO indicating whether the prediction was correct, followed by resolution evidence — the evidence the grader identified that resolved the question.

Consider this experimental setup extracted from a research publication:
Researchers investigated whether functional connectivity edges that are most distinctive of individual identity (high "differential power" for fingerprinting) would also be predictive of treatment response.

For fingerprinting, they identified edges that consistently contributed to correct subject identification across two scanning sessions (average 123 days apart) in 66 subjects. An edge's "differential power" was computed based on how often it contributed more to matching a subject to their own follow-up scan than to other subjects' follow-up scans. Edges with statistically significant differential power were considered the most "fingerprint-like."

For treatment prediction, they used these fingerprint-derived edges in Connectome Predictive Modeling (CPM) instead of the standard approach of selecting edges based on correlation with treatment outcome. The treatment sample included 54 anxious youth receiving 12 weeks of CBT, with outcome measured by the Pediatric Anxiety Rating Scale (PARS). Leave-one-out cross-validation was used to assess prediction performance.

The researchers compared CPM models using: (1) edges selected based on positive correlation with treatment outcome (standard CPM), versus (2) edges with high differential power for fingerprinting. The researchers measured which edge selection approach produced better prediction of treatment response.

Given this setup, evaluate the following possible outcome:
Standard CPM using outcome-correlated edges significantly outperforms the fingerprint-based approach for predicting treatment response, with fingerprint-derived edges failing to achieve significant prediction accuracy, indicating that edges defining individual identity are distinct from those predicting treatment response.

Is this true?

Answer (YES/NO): NO